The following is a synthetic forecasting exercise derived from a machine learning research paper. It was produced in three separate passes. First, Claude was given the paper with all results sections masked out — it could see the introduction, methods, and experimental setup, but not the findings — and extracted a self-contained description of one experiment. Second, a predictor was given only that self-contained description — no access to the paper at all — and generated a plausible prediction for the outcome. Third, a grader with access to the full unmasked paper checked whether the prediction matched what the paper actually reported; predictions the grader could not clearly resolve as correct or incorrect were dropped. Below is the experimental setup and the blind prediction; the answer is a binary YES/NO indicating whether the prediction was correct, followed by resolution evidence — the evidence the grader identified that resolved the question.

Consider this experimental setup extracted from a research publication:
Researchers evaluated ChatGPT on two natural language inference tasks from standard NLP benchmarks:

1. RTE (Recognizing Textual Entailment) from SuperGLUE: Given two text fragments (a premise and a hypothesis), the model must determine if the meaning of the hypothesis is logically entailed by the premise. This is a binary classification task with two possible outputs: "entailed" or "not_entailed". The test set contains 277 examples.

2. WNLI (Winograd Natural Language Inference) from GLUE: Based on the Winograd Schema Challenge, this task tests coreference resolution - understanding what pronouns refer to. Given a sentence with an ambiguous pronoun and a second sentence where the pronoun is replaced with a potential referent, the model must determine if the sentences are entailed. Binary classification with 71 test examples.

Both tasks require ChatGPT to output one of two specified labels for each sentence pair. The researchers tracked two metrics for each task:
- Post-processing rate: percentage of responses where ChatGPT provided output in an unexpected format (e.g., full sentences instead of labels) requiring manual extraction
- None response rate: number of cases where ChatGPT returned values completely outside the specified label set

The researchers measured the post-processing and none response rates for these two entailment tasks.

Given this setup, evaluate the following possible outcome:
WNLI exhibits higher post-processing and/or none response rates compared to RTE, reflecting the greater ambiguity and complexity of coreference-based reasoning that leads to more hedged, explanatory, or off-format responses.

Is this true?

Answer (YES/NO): NO